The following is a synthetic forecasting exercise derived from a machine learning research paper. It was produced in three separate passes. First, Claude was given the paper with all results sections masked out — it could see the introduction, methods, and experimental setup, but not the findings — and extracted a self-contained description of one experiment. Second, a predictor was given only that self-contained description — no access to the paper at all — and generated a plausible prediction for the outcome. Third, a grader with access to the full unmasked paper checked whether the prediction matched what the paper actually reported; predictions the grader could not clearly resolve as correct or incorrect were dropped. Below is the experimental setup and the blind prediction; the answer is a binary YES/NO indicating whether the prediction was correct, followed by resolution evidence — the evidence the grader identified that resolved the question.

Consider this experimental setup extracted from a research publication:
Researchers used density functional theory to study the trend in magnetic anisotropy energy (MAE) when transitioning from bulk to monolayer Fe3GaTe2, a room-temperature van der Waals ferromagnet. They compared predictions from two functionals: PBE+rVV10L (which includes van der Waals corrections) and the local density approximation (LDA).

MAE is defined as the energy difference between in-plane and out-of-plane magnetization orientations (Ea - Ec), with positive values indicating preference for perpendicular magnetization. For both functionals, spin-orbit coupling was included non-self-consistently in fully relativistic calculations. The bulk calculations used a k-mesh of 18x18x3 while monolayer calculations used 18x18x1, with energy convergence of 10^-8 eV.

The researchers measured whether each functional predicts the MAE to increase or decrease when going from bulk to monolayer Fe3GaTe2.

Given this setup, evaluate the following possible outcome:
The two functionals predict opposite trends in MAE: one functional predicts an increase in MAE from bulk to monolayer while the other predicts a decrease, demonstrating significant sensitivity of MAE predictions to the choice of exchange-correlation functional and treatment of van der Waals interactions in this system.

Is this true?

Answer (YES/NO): YES